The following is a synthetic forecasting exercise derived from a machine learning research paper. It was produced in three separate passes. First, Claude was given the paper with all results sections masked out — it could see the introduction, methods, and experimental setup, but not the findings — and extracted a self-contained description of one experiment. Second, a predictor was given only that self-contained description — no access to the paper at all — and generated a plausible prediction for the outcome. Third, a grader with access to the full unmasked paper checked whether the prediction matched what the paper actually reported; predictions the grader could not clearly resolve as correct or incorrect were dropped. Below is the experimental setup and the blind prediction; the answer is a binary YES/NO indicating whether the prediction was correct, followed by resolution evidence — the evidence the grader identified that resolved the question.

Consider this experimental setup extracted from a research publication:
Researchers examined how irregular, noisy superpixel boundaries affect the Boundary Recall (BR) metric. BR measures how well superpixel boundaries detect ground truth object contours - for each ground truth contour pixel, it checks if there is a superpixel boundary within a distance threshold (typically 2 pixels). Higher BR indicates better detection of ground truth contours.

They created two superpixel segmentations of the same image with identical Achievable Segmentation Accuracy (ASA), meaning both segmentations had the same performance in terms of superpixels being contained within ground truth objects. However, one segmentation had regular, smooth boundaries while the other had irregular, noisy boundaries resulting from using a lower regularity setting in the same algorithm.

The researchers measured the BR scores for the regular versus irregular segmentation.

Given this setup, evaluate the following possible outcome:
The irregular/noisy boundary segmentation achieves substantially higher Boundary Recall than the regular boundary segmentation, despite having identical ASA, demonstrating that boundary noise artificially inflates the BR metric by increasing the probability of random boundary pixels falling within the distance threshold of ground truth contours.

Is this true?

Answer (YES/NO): YES